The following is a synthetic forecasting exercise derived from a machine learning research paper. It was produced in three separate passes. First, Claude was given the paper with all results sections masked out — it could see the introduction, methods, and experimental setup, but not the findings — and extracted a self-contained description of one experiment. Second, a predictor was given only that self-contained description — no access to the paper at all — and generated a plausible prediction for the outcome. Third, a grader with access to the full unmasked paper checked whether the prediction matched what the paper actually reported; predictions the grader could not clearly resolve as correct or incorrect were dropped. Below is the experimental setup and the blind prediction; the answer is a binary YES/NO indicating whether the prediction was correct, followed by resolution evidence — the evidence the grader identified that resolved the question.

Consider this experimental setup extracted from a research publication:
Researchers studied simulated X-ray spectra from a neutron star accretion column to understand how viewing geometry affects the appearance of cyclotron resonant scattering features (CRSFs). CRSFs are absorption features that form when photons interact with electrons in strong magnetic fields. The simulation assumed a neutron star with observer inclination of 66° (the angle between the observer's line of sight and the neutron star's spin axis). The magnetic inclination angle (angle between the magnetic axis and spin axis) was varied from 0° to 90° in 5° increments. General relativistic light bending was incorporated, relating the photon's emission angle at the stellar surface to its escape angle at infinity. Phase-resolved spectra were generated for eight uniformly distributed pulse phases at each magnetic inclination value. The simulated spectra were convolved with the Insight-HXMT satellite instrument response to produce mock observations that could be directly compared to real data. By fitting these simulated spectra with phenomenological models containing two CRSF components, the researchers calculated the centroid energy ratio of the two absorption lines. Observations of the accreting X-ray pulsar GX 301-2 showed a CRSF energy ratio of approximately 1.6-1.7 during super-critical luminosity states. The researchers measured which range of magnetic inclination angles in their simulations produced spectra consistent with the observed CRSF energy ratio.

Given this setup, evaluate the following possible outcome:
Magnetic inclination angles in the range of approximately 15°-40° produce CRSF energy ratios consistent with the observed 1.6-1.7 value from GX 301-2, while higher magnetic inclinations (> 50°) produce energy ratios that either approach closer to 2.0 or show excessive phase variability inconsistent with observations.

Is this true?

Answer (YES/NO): NO